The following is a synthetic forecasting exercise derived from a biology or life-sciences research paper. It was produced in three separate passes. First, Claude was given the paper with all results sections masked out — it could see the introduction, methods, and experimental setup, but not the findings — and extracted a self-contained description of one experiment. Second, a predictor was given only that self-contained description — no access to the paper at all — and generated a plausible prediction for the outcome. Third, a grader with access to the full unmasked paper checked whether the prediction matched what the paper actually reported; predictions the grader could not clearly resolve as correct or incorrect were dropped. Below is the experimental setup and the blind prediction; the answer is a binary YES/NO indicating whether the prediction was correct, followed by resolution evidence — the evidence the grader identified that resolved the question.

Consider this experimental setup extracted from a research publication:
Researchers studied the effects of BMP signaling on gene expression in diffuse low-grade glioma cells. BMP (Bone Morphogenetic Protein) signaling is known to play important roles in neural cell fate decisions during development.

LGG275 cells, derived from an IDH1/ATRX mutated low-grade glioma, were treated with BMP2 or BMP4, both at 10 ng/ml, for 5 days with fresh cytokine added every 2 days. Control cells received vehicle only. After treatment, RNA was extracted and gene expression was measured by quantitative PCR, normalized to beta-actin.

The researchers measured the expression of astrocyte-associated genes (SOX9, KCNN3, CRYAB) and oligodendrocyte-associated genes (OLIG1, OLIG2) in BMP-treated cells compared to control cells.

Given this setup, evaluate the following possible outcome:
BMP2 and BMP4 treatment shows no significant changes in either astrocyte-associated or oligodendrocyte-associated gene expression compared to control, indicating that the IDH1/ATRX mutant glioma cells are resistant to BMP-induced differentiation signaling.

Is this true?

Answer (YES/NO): NO